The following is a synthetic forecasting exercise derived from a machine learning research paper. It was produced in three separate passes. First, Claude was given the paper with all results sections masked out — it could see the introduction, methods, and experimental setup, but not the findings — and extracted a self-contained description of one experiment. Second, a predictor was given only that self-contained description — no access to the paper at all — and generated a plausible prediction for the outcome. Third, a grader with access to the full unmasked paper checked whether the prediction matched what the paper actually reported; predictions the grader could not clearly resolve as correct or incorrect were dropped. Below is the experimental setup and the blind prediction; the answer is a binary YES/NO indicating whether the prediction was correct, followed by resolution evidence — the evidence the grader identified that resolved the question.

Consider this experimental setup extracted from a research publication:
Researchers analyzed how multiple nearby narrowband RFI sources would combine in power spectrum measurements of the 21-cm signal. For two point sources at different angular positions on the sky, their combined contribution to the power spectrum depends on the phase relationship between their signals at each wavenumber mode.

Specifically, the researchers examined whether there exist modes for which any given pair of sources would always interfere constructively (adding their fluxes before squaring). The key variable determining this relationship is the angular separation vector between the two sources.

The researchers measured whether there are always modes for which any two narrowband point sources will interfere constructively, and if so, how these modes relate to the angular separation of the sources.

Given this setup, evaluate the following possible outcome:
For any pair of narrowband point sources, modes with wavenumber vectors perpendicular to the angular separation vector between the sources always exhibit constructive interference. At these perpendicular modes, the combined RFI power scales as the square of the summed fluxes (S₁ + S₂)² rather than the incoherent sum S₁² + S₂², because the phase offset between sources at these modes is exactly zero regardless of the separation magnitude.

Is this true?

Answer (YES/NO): YES